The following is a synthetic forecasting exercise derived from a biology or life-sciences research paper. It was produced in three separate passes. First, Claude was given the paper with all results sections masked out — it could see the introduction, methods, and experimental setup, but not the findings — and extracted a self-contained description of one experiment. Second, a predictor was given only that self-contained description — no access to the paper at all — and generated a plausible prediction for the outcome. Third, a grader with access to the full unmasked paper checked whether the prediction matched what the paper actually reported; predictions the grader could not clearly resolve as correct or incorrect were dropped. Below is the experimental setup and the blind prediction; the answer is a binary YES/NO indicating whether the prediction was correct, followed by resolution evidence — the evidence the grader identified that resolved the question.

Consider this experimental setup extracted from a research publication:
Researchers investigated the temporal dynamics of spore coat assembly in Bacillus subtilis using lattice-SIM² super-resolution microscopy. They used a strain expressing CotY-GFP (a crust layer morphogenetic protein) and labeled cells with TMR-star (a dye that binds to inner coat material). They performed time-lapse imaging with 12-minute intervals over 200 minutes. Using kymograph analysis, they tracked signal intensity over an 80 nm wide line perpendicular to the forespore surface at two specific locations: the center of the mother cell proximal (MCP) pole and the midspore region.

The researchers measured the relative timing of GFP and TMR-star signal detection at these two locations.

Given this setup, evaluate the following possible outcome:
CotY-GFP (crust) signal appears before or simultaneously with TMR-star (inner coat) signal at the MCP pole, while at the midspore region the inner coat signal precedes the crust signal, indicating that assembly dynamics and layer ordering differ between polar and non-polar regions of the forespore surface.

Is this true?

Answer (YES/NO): YES